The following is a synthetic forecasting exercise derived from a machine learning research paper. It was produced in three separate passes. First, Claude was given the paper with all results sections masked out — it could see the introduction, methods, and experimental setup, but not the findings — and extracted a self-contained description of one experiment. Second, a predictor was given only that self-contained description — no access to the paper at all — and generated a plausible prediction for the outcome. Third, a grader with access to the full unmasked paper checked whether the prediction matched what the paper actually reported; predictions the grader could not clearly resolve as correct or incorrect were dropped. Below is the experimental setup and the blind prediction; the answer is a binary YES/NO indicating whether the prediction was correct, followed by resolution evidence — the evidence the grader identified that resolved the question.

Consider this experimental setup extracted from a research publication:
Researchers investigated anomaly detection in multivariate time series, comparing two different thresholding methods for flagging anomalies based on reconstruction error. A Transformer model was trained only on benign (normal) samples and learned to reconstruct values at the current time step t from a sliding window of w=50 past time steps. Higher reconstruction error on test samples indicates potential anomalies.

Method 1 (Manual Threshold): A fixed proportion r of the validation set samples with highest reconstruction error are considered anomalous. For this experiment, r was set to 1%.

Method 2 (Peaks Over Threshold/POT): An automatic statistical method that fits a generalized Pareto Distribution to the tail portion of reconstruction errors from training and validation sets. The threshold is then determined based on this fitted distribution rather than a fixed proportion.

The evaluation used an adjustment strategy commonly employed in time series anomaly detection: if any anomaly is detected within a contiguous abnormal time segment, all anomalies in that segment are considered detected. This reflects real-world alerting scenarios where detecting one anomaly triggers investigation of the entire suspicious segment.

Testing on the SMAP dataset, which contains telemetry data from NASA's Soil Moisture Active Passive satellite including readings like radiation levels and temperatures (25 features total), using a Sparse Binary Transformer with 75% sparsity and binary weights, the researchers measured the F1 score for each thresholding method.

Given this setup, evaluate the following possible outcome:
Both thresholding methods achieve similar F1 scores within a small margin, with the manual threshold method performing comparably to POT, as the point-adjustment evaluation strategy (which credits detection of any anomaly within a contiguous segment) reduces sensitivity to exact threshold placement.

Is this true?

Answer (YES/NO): NO